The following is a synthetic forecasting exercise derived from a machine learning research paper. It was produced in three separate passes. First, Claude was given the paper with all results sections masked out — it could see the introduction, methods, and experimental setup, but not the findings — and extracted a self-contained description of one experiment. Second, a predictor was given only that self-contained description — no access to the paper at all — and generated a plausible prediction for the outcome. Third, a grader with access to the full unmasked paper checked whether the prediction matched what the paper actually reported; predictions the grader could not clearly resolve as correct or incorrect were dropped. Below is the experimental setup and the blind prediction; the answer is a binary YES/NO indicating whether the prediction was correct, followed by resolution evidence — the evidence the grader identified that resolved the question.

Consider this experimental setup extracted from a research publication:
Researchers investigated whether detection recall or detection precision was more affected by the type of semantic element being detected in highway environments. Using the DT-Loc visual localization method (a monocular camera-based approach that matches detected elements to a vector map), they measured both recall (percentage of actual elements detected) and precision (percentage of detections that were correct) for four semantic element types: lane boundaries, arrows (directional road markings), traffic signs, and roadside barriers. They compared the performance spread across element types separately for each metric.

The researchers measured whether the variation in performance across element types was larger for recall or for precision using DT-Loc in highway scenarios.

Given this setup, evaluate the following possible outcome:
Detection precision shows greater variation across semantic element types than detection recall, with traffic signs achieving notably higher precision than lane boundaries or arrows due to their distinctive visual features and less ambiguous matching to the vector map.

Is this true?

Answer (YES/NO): NO